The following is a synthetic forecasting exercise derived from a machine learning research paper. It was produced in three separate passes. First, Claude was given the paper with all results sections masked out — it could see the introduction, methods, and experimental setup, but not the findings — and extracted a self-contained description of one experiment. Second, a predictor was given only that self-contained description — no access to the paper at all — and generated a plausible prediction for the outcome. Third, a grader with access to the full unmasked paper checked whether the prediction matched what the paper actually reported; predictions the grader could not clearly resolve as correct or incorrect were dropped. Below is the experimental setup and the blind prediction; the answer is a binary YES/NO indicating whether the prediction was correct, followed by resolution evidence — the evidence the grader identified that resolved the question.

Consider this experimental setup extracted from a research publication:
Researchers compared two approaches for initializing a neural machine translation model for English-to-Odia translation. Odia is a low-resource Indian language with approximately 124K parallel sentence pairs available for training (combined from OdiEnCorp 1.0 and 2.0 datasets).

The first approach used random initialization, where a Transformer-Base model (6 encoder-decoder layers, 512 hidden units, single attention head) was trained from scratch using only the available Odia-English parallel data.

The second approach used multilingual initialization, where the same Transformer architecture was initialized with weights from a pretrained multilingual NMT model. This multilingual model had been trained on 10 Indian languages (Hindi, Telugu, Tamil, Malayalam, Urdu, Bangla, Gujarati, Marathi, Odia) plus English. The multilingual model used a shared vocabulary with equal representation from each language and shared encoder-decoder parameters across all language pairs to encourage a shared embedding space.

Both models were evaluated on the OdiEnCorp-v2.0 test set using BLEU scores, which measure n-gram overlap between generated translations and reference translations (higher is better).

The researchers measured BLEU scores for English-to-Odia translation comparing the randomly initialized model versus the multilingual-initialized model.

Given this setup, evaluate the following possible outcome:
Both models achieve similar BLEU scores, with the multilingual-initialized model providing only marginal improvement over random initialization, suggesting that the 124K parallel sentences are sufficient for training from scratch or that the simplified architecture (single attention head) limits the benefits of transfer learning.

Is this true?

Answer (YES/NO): NO